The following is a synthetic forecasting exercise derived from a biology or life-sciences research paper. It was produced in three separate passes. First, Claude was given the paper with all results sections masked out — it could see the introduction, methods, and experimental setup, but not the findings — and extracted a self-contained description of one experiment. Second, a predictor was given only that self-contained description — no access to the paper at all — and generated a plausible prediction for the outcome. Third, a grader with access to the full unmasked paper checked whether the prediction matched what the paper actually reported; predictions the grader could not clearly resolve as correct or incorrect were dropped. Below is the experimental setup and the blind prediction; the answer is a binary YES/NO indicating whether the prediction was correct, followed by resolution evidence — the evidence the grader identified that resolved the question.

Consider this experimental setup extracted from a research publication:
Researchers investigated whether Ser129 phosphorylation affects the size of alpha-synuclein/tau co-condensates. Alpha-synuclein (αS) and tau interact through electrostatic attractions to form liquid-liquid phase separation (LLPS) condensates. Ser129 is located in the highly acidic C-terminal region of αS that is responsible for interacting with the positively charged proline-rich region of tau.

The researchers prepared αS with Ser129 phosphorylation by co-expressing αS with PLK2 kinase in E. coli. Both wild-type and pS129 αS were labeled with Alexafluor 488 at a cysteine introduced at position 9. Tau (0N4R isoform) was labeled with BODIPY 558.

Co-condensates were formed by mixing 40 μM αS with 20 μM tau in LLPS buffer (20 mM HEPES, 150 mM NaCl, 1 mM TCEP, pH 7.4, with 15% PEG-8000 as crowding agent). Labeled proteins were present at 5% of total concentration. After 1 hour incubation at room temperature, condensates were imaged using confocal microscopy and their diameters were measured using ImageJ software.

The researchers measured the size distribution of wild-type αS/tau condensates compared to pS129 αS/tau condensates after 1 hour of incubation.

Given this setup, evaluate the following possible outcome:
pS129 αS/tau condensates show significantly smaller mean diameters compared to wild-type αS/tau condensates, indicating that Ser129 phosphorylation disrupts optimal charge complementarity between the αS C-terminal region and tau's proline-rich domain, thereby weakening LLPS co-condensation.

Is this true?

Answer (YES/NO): NO